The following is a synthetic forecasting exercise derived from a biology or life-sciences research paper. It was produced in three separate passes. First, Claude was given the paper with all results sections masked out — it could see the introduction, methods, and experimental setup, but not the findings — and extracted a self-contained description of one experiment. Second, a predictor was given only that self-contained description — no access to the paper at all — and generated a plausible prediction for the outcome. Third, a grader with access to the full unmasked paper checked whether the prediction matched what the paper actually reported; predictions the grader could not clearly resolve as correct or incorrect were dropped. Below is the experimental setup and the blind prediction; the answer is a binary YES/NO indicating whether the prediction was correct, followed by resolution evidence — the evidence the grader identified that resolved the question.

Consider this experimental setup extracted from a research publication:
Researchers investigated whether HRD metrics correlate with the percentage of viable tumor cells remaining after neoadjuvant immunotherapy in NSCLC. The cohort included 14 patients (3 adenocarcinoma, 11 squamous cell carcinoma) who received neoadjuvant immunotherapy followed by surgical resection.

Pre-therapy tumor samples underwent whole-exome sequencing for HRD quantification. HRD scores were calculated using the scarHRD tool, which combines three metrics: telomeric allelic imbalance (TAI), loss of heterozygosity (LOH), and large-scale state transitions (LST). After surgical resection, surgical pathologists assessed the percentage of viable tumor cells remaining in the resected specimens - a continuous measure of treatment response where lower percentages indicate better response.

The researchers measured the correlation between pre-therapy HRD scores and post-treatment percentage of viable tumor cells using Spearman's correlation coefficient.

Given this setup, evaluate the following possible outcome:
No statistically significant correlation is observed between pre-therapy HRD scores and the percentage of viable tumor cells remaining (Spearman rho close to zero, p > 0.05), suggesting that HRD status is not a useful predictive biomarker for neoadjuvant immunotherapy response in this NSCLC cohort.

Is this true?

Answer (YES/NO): NO